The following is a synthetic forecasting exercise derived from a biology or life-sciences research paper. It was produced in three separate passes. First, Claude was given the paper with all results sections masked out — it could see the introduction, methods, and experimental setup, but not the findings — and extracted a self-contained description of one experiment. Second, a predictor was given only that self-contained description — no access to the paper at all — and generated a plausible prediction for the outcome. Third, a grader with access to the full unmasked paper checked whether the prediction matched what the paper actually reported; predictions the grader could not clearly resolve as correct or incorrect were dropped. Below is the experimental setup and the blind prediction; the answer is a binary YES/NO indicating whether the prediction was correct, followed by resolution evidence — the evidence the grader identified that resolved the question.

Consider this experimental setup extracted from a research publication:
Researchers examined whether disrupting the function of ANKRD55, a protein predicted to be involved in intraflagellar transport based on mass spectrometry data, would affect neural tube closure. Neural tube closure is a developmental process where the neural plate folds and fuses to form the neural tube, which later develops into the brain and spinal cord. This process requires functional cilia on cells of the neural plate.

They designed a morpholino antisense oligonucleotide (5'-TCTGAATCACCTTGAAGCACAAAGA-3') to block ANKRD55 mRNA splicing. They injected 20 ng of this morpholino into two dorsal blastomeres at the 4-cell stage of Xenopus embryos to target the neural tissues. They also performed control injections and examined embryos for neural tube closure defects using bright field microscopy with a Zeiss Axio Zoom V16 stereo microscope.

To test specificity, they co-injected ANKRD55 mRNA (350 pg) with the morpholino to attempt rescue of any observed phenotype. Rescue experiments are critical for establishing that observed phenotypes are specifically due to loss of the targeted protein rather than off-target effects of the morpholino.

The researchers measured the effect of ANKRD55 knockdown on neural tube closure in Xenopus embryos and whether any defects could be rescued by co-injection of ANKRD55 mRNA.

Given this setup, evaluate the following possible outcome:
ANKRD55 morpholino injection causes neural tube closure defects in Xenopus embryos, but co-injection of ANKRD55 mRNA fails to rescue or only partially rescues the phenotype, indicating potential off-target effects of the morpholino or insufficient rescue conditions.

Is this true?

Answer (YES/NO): NO